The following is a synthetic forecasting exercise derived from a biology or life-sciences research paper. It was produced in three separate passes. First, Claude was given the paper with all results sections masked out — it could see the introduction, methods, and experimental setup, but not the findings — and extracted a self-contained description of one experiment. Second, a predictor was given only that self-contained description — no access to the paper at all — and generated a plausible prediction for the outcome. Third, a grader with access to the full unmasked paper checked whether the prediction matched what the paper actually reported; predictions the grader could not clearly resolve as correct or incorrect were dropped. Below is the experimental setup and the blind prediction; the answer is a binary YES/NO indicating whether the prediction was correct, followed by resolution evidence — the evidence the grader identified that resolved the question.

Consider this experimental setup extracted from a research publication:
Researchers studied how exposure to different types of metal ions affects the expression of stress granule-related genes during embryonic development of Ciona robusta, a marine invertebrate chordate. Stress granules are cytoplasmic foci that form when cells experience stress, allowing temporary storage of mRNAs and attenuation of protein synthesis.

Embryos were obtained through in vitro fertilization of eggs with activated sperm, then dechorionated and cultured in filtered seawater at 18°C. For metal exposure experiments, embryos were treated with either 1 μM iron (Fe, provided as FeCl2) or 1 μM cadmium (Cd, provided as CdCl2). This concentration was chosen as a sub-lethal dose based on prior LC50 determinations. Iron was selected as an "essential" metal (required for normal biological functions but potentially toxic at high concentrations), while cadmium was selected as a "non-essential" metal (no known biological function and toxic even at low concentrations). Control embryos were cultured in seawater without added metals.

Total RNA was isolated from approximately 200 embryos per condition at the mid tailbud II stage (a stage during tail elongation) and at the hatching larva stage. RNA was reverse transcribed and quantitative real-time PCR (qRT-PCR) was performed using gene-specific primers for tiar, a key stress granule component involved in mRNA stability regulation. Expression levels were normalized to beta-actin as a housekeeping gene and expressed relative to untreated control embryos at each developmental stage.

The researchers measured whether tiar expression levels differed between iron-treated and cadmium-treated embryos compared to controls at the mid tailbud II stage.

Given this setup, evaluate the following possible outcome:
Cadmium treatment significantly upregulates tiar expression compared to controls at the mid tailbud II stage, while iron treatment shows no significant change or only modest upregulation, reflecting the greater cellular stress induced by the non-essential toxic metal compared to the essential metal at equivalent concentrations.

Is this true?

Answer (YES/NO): NO